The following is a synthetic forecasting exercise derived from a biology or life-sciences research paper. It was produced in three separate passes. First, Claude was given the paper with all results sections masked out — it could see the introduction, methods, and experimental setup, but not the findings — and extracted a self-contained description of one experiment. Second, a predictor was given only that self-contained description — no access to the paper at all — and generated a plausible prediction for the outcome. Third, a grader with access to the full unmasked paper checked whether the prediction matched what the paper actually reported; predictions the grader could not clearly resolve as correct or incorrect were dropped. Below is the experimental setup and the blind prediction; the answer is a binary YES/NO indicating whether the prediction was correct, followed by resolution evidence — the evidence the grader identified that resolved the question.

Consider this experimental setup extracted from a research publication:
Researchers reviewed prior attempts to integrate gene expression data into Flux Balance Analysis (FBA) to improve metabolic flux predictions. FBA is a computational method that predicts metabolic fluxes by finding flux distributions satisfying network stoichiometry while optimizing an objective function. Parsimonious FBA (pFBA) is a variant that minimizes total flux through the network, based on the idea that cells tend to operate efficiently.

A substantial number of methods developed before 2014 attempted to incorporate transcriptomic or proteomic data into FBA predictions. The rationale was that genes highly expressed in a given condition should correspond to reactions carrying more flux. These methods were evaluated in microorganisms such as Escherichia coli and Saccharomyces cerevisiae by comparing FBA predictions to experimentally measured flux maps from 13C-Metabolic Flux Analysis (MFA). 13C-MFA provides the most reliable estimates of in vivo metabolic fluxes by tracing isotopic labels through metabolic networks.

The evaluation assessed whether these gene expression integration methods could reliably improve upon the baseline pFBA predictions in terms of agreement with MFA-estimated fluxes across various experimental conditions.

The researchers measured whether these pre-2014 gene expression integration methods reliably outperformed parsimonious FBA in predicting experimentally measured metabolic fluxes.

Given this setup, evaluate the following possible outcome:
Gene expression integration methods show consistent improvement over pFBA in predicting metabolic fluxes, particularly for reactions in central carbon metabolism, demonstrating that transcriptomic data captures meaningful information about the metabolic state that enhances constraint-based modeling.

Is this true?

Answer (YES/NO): NO